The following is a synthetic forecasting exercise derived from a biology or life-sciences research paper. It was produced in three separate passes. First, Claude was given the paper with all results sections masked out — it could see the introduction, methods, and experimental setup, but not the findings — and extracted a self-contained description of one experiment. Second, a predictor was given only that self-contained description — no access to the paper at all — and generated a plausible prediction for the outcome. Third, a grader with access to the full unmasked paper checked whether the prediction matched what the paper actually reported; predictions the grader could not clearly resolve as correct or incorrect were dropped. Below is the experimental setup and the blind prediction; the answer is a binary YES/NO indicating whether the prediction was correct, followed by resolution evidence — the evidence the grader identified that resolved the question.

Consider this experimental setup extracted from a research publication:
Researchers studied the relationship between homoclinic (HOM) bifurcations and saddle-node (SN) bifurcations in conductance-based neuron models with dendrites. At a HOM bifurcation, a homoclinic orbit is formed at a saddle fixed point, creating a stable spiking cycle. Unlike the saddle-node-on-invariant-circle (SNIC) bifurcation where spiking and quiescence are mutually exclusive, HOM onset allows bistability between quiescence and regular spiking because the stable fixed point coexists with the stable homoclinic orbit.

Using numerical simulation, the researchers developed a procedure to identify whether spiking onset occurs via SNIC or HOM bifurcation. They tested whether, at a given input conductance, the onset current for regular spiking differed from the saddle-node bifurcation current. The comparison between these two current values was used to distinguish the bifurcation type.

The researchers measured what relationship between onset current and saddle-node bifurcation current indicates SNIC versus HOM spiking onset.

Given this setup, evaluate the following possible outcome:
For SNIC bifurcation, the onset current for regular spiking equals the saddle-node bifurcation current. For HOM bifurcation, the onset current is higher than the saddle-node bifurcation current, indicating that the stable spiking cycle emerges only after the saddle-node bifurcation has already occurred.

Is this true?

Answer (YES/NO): NO